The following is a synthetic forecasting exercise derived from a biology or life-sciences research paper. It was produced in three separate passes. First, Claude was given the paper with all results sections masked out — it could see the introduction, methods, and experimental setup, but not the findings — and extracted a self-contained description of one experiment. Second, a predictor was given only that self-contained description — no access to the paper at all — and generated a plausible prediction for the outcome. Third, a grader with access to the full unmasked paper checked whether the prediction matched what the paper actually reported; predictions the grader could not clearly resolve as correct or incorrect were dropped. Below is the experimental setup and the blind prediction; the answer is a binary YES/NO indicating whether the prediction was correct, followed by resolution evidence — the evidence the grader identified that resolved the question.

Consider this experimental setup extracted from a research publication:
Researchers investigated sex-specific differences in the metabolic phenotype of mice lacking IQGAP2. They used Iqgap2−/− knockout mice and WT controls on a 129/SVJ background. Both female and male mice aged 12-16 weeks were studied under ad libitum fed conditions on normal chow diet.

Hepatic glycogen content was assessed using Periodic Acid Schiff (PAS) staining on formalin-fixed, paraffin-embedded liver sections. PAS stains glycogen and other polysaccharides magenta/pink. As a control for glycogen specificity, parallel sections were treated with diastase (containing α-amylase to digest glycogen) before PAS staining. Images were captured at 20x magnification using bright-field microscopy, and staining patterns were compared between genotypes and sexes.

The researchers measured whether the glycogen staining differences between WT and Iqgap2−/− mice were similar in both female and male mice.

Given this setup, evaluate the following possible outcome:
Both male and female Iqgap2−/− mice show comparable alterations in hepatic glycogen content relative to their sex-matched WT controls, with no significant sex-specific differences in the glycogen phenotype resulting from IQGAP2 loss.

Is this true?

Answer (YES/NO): NO